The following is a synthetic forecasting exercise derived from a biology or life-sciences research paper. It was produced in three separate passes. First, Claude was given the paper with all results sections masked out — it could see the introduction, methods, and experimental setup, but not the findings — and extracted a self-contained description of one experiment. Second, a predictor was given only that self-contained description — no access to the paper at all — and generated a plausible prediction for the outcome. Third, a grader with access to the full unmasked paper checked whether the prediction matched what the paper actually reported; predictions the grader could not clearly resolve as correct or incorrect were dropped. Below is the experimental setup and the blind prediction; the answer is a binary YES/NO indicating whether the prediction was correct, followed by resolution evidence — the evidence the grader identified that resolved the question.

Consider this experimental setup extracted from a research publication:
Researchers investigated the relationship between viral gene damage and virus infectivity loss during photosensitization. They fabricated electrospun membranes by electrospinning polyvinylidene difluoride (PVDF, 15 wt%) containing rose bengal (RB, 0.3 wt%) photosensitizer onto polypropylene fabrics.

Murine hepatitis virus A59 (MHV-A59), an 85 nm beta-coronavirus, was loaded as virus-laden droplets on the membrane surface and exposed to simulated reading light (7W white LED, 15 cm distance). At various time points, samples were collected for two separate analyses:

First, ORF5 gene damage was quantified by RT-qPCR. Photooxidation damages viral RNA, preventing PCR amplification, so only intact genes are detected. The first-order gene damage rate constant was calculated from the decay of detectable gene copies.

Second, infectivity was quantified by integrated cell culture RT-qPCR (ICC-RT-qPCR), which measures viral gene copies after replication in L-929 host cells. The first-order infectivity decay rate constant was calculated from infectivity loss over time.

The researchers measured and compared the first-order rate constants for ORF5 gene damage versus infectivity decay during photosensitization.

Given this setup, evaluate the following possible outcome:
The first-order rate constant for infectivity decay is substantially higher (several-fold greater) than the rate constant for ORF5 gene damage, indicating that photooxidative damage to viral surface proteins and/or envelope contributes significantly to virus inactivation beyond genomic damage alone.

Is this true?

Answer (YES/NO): YES